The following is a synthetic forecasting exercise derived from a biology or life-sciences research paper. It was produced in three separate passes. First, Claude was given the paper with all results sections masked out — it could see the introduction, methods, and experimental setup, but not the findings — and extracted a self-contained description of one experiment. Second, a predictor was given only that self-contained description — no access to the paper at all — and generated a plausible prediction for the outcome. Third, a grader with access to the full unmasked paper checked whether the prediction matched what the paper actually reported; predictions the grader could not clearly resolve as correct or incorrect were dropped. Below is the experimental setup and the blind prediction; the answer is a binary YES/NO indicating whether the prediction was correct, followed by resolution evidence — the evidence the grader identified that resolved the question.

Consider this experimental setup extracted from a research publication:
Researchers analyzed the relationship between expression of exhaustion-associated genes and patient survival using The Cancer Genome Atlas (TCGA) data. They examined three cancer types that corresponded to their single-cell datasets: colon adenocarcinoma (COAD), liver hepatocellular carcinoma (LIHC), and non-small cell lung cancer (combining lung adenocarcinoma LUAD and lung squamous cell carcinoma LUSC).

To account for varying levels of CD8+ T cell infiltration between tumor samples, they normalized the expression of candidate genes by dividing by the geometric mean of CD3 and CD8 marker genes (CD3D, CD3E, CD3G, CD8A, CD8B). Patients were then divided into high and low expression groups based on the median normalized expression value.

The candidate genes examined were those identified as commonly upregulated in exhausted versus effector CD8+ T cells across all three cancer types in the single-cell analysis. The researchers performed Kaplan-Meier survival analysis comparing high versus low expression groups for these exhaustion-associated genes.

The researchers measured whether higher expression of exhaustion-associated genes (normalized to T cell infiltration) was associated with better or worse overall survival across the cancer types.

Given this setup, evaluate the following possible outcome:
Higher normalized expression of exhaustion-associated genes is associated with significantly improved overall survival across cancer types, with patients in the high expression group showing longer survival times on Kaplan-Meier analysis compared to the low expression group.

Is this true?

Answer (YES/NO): NO